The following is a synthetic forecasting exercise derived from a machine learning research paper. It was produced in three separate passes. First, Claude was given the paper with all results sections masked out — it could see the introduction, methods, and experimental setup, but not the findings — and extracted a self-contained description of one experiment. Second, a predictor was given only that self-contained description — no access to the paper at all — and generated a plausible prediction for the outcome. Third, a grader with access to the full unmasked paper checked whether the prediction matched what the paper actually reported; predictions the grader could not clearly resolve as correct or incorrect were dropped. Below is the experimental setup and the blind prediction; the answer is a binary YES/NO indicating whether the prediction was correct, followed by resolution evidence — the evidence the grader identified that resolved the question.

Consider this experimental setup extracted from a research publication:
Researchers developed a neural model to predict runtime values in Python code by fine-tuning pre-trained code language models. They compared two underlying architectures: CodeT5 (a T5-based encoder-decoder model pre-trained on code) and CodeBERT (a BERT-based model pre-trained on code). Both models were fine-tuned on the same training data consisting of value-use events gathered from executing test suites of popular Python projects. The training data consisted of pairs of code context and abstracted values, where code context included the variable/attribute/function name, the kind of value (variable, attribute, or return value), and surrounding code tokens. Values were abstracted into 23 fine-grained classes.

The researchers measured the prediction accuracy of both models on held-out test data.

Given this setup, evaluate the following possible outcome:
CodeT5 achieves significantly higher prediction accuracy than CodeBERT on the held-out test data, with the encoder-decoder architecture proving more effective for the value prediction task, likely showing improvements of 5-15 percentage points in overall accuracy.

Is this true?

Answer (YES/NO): NO